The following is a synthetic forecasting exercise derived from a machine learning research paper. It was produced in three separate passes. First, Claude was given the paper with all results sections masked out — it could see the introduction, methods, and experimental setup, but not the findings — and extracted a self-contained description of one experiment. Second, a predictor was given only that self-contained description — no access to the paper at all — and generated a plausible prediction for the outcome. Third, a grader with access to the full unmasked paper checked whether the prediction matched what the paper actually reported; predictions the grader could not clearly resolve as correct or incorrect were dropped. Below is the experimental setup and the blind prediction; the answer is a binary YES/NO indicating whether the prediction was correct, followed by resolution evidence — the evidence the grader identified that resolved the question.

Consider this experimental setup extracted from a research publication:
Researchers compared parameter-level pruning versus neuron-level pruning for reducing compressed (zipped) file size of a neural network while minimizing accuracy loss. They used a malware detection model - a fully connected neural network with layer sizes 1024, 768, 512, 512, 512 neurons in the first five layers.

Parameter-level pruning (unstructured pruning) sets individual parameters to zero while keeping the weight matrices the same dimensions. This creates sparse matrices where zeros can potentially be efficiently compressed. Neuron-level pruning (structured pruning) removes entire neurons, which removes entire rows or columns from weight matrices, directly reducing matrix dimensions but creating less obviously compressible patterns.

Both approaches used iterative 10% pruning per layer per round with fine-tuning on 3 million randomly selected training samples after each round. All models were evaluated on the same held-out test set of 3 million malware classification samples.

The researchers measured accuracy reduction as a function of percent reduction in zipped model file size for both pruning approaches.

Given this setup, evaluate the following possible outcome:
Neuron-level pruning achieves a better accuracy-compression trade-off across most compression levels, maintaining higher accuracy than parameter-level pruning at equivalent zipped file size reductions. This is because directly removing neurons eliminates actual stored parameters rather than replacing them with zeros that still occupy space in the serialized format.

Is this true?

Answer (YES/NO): NO